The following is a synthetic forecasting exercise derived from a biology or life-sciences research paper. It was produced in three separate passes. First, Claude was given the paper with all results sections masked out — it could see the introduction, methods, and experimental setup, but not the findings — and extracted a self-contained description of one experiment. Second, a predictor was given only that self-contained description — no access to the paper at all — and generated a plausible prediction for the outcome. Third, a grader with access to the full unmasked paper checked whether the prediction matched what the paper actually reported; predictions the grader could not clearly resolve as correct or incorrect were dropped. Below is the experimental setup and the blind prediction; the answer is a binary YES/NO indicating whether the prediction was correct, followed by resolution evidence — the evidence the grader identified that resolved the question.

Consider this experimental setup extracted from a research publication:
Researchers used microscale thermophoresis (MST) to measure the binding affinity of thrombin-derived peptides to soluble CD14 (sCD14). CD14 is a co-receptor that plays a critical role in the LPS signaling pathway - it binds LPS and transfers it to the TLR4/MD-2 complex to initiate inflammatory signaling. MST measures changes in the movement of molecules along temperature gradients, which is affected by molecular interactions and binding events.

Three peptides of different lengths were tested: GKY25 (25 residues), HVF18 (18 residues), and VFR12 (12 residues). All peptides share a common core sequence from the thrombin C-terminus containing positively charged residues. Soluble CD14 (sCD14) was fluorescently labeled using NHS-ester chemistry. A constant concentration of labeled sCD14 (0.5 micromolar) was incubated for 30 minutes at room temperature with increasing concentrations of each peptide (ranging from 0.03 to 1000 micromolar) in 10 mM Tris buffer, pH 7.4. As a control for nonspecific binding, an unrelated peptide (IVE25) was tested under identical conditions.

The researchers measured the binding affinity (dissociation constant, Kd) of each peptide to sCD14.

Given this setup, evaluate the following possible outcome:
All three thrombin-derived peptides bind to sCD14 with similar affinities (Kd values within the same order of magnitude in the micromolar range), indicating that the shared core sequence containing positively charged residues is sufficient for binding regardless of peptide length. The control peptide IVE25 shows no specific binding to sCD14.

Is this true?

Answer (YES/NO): NO